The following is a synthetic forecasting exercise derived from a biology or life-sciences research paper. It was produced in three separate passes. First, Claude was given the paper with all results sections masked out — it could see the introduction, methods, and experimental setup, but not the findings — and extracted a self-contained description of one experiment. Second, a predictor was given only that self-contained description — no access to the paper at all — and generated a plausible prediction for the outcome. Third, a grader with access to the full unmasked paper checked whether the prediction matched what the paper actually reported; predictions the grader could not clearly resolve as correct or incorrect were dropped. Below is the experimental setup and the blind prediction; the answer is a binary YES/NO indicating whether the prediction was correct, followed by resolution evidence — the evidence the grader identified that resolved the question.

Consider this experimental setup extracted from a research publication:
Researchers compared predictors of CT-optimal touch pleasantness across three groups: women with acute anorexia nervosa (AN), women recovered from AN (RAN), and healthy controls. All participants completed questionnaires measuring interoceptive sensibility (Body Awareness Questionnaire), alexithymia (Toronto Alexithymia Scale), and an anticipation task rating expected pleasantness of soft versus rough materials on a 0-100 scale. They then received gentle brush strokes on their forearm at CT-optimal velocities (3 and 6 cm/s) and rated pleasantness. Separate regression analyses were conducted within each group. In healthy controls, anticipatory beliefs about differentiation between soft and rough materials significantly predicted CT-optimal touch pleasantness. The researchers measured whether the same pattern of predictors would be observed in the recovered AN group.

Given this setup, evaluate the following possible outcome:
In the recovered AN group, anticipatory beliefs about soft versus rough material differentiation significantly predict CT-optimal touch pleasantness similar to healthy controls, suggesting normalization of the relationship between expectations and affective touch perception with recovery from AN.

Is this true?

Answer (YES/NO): NO